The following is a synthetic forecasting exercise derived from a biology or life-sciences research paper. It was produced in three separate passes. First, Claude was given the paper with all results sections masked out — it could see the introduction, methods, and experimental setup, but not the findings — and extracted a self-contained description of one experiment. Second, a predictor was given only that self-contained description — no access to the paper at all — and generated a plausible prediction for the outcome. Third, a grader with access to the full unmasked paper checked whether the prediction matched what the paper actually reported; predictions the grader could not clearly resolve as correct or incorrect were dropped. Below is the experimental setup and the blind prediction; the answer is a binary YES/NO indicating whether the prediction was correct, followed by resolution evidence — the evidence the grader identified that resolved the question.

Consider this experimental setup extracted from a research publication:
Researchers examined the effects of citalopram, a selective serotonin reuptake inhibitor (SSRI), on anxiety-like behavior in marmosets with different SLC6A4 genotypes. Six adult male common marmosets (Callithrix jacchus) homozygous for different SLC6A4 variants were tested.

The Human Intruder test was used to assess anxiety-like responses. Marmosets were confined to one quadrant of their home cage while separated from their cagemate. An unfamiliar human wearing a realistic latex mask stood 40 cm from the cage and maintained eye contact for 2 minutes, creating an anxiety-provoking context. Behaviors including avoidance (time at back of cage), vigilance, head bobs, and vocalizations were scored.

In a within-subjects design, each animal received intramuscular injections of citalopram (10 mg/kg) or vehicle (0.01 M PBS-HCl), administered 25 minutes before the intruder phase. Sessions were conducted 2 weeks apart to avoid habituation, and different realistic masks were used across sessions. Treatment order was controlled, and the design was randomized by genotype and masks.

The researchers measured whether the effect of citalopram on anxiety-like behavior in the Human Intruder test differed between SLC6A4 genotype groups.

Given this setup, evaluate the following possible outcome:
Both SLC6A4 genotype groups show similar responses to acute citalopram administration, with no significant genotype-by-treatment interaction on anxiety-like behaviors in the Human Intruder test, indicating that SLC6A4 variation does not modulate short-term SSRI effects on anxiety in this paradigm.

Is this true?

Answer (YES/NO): NO